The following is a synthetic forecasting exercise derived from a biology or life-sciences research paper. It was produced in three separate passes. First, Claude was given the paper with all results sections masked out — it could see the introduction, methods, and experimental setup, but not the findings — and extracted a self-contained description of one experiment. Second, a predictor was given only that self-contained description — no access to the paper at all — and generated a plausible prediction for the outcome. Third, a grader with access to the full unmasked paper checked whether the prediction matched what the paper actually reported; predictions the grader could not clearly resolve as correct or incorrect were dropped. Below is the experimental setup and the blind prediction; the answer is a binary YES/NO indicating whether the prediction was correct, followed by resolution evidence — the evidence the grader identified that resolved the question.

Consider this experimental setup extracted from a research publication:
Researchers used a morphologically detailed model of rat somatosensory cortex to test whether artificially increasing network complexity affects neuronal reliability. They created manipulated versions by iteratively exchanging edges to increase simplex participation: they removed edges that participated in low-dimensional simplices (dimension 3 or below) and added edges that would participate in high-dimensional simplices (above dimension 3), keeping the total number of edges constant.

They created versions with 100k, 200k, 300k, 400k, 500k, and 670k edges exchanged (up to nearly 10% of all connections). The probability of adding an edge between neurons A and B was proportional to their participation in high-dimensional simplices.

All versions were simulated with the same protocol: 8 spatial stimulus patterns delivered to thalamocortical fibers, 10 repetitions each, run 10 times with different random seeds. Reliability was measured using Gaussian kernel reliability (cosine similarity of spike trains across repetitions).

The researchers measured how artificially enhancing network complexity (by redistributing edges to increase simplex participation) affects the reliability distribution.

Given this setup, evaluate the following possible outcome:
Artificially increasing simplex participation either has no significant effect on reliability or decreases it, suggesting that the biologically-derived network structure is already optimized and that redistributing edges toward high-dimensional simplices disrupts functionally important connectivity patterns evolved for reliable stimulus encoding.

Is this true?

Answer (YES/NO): NO